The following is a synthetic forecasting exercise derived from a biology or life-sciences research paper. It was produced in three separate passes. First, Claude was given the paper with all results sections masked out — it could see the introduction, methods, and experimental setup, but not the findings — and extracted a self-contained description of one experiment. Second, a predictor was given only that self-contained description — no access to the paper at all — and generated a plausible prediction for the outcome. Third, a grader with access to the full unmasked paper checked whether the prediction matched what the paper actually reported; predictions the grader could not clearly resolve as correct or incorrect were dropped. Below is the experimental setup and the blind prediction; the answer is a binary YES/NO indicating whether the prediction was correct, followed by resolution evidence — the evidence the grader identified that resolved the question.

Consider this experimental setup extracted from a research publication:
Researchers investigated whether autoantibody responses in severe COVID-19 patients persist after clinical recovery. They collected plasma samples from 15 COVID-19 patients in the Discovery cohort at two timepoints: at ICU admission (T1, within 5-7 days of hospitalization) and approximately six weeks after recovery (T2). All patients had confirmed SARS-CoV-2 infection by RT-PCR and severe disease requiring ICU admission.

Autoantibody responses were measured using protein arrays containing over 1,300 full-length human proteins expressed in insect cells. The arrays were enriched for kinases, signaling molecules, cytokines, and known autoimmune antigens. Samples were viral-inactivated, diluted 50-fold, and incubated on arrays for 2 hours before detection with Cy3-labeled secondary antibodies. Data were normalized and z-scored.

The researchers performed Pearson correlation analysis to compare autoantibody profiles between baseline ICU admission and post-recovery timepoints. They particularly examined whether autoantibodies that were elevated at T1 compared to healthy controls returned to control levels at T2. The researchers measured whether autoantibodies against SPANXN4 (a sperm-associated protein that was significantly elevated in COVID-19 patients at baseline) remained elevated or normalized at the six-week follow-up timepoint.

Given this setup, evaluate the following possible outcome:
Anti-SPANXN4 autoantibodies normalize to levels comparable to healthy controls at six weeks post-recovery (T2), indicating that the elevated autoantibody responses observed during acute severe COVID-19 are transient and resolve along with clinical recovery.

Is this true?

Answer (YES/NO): NO